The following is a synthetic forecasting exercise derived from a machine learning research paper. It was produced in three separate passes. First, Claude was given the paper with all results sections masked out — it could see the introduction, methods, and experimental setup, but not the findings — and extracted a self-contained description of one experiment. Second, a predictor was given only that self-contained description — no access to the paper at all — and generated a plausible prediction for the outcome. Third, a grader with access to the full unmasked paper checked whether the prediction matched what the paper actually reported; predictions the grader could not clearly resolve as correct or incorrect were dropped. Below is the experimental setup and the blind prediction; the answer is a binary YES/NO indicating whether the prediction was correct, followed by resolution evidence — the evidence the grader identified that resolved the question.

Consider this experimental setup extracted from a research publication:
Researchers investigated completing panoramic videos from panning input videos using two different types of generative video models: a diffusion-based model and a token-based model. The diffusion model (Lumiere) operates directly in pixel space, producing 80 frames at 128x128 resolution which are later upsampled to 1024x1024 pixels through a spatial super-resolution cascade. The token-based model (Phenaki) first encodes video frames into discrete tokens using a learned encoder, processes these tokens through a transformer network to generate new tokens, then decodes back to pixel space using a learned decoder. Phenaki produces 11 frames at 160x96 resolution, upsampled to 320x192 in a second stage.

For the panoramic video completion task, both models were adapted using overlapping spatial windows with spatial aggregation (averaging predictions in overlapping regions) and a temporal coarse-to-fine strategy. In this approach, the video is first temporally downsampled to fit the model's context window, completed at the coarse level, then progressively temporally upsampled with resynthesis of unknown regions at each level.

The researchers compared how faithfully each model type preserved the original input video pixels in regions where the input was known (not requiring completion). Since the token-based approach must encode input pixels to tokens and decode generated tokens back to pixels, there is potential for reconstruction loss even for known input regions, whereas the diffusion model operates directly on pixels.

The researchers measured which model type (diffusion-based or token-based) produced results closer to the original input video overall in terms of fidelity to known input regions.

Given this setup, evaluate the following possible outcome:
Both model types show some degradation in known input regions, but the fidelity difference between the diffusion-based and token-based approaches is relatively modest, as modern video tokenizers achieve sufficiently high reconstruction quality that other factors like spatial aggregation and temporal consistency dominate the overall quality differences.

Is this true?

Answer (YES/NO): NO